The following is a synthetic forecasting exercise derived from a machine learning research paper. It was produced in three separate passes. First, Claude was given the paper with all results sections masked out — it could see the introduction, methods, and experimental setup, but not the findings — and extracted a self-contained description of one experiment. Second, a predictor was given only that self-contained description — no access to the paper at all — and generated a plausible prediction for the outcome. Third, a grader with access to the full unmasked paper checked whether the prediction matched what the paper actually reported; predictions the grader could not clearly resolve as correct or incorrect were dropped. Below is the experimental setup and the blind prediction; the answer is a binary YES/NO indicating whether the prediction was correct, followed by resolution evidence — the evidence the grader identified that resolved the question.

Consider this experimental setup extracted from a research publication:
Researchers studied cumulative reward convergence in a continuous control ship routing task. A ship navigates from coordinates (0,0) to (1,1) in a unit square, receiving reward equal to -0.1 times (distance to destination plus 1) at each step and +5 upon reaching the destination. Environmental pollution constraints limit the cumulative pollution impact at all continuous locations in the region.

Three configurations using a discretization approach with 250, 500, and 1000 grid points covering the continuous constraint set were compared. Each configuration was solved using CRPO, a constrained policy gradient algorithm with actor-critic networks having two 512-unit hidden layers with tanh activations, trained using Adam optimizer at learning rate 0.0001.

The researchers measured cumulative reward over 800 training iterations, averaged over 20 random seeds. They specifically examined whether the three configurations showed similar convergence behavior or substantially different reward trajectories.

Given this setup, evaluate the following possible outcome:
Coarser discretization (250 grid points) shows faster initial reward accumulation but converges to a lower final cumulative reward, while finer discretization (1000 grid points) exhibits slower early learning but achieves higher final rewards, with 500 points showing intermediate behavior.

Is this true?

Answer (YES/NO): NO